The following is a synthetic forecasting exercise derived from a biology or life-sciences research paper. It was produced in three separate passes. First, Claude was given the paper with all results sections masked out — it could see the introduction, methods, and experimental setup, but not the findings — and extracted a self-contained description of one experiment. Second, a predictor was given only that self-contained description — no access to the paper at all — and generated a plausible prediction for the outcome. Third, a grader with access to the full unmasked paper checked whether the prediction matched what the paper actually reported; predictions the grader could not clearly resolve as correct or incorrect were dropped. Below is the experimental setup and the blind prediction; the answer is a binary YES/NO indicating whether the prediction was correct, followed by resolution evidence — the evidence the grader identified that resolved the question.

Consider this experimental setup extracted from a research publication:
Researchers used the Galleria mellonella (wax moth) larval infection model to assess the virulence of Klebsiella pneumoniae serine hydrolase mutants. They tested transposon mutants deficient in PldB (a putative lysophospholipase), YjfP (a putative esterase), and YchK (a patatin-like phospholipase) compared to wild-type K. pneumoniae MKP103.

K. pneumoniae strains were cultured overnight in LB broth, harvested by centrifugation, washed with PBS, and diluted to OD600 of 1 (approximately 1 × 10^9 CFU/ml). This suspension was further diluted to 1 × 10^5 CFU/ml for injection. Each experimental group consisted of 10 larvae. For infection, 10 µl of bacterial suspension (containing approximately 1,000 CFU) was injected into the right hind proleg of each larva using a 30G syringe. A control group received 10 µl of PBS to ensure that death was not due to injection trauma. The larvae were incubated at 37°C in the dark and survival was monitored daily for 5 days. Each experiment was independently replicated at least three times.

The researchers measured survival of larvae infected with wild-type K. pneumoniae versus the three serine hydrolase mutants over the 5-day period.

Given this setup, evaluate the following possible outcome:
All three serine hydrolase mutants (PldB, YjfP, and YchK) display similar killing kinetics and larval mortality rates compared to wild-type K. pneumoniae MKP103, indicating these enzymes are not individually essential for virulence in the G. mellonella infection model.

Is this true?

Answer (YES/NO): NO